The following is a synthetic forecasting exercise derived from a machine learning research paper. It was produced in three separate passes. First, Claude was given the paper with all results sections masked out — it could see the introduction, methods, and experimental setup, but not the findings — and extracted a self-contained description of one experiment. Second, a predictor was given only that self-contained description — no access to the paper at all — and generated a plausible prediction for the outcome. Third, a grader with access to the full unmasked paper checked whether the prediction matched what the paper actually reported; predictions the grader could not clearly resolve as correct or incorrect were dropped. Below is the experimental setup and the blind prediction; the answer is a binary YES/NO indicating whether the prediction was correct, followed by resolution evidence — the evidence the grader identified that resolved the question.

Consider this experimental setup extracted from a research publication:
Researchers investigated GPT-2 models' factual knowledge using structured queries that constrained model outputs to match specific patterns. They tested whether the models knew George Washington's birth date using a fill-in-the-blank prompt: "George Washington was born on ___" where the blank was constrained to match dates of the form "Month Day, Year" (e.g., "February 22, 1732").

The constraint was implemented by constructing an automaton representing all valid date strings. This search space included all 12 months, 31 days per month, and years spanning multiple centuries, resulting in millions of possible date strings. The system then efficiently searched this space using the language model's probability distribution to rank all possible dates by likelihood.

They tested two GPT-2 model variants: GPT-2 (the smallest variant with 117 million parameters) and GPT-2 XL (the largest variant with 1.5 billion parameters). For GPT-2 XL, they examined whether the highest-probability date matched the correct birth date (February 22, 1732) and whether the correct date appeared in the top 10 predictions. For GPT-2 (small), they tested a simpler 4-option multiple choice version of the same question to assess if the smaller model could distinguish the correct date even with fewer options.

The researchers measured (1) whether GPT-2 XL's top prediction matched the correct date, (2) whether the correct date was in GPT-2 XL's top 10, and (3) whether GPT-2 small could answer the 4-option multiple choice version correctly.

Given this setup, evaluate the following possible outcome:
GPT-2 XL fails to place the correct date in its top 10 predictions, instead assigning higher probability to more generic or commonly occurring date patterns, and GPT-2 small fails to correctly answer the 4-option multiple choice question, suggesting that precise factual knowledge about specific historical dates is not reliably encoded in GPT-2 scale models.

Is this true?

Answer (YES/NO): NO